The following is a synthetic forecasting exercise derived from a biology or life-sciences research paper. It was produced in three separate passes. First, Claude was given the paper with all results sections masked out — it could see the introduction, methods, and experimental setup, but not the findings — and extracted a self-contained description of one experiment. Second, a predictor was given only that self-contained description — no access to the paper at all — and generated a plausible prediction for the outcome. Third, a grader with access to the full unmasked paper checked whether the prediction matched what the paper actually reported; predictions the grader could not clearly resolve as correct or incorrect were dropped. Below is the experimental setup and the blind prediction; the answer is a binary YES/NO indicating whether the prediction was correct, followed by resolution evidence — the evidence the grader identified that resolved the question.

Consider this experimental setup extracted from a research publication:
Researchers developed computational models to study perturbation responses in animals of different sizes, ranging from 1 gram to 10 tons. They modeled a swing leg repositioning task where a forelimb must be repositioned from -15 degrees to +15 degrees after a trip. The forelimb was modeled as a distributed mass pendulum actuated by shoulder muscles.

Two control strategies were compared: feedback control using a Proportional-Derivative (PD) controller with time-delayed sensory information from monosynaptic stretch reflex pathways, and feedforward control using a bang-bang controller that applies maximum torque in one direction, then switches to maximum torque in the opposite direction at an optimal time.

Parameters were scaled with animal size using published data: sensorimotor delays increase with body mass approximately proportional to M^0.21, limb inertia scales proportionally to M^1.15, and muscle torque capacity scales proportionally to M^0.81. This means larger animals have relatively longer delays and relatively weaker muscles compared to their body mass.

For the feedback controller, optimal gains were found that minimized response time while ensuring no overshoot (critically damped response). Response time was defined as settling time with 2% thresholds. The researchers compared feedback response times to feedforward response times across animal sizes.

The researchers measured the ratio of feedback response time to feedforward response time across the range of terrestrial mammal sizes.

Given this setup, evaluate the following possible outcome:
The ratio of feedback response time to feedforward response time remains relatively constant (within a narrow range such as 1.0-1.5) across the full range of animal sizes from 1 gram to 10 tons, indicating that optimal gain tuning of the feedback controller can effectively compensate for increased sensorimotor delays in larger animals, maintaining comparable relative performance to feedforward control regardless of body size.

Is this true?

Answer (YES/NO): NO